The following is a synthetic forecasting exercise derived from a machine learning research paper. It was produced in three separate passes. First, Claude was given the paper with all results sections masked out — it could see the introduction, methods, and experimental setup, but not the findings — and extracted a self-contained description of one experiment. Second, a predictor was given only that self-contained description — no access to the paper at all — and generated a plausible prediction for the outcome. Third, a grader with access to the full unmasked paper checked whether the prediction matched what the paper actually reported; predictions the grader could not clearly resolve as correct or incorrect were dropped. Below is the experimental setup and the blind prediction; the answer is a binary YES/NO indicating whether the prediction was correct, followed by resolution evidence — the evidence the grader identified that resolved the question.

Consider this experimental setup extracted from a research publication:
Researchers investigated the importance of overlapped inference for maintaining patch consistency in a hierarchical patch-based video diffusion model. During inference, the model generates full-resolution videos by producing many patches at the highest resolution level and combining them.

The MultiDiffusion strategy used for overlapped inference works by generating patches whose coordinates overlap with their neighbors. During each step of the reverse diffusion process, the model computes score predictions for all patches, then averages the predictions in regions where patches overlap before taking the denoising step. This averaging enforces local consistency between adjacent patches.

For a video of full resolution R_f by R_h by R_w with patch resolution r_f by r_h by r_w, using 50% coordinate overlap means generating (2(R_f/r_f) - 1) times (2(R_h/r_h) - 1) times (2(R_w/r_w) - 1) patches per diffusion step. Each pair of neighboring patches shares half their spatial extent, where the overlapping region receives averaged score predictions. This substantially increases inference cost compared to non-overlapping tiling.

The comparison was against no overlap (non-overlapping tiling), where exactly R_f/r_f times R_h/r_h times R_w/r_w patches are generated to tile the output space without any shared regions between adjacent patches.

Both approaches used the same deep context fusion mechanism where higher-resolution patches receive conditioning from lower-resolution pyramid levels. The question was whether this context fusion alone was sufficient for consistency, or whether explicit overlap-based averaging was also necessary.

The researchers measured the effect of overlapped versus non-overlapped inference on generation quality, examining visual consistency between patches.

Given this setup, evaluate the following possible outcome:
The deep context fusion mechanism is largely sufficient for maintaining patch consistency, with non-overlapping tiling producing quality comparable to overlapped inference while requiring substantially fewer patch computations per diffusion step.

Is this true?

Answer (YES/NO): NO